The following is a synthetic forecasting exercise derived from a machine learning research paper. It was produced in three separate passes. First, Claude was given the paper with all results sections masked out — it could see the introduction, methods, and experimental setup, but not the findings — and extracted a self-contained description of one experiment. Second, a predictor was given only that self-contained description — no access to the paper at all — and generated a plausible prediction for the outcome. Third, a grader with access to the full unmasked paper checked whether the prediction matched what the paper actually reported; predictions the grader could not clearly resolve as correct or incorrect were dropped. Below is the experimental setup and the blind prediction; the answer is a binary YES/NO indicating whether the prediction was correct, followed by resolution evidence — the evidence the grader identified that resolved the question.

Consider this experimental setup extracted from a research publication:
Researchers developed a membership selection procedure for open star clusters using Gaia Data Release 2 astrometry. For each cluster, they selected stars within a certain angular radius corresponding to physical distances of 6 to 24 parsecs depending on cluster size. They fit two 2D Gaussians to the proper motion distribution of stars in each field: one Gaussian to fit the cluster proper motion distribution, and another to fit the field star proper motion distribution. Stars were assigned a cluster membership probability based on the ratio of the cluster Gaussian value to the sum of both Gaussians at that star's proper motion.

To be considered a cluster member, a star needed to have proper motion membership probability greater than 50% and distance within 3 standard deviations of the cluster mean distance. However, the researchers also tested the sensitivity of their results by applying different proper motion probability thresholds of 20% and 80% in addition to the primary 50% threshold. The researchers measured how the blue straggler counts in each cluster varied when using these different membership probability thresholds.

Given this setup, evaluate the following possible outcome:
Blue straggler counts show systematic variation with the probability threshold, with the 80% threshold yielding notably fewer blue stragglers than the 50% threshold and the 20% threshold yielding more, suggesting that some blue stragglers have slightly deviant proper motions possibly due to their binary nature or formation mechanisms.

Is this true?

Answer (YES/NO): NO